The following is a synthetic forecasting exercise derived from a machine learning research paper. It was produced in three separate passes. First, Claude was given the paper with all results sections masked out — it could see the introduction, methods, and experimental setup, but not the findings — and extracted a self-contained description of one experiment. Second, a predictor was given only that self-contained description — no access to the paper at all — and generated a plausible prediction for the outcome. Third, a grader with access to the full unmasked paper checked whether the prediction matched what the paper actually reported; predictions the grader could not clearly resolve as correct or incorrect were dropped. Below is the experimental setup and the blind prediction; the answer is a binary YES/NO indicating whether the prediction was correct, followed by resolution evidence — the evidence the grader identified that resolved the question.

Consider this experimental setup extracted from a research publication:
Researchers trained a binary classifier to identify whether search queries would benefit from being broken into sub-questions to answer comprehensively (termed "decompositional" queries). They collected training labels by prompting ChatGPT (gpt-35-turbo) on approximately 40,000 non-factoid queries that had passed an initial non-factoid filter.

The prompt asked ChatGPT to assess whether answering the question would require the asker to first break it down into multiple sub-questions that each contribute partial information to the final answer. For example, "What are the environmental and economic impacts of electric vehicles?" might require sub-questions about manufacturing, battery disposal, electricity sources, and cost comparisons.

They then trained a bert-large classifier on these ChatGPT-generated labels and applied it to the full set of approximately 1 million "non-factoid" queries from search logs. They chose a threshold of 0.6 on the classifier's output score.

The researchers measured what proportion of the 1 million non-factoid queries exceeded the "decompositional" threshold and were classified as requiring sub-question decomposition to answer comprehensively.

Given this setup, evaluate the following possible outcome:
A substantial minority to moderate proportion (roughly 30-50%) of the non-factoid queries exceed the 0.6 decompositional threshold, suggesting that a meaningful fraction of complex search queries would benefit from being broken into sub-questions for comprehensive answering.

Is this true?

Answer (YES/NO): NO